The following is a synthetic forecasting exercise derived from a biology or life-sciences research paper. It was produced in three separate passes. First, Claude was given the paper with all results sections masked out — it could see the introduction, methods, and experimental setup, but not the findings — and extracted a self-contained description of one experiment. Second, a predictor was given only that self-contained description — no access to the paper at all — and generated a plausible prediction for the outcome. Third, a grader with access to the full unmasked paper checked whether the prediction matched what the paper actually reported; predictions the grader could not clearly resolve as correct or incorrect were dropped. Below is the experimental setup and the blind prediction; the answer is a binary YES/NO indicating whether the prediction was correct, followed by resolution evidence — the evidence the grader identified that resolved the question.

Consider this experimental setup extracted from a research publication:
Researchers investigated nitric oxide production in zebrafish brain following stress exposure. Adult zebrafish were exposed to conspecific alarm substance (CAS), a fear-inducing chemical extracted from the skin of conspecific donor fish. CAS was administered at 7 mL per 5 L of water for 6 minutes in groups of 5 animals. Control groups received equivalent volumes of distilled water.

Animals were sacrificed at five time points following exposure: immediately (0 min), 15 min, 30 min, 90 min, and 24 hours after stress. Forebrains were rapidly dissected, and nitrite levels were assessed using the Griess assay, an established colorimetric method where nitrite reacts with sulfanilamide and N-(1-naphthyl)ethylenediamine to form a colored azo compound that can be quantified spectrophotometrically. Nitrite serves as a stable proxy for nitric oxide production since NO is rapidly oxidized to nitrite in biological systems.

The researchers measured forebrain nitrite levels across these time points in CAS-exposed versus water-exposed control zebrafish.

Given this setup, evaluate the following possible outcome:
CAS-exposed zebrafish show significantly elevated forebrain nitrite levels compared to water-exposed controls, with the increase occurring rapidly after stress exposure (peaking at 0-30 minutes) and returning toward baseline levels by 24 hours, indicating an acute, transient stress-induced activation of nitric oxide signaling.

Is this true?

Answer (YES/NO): NO